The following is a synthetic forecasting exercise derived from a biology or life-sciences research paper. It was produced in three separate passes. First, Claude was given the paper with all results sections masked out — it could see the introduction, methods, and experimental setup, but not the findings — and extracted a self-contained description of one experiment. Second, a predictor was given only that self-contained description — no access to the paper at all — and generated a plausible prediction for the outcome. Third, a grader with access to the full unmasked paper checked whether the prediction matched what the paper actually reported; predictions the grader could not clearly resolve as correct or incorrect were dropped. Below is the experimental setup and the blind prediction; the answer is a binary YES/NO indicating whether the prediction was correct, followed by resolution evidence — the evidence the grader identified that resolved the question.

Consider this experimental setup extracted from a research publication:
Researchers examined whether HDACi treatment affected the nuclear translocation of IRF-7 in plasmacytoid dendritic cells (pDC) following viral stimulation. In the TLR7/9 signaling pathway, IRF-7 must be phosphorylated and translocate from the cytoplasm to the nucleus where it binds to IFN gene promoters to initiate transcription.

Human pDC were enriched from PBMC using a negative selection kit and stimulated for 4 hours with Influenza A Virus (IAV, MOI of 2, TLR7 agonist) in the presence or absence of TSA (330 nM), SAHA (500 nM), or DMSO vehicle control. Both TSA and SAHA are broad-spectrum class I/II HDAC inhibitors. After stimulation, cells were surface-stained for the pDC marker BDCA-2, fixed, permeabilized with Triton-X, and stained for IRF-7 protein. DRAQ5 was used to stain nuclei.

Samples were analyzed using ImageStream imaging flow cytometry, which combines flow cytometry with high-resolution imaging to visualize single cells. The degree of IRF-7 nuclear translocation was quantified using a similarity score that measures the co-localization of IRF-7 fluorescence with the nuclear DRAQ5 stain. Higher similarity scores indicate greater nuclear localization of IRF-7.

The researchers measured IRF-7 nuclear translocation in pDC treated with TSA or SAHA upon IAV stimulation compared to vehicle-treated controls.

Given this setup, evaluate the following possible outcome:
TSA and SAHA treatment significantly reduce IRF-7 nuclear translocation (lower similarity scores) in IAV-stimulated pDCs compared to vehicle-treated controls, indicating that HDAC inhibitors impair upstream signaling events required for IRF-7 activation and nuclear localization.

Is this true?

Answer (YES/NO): YES